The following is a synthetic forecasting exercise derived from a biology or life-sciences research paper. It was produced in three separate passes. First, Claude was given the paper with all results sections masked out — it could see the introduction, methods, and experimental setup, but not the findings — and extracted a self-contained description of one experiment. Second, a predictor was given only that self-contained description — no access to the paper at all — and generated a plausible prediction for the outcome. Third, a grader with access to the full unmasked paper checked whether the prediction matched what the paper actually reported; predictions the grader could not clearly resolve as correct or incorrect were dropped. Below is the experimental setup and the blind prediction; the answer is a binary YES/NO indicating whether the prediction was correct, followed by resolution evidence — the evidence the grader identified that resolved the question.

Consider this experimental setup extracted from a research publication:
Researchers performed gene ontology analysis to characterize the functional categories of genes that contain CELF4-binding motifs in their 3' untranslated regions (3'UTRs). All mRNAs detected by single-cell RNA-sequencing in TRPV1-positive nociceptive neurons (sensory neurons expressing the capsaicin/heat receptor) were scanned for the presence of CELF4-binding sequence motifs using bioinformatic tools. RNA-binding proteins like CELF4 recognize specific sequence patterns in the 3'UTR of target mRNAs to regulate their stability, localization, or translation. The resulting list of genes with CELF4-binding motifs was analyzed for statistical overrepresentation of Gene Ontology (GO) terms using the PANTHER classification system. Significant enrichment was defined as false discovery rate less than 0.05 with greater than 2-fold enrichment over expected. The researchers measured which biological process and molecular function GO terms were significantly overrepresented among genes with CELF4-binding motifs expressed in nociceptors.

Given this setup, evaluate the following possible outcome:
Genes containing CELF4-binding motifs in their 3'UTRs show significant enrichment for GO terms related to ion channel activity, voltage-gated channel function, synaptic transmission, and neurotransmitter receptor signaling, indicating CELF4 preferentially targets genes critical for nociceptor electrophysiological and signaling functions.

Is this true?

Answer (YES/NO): NO